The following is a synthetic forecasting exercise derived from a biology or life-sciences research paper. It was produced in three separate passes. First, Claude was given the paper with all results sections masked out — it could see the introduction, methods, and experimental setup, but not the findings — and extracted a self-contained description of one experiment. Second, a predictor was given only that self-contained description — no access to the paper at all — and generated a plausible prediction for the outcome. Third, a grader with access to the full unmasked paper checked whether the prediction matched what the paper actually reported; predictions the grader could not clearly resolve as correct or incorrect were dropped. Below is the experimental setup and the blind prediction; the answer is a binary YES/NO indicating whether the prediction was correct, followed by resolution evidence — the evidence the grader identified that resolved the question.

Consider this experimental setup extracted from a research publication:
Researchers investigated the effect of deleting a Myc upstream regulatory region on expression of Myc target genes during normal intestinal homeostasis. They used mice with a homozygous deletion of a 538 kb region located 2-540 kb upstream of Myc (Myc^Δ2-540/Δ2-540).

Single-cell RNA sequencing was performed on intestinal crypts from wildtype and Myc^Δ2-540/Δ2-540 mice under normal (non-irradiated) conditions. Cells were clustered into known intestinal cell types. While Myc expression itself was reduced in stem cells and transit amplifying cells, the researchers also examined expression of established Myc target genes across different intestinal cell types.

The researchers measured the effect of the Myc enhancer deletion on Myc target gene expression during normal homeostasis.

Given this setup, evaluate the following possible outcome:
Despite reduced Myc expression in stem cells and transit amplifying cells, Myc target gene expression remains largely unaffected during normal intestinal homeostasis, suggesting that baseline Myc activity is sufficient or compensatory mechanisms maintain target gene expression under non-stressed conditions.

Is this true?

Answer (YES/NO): YES